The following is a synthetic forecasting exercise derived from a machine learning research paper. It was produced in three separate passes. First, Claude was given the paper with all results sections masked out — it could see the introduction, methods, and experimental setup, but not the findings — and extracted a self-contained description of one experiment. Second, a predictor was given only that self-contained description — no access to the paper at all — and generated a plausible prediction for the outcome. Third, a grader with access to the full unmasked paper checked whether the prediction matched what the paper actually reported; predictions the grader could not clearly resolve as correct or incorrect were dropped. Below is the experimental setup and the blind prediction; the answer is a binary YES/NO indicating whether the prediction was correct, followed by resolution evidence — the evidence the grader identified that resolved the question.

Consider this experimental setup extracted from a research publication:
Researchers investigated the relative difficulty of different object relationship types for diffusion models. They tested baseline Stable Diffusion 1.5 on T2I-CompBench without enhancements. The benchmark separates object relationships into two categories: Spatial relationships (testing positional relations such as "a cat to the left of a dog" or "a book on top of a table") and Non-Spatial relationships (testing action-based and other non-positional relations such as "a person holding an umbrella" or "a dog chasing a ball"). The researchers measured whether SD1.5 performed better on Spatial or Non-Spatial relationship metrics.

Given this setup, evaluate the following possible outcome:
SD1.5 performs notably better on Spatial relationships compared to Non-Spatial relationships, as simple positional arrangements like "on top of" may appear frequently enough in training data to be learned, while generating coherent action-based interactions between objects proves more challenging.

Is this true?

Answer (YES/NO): NO